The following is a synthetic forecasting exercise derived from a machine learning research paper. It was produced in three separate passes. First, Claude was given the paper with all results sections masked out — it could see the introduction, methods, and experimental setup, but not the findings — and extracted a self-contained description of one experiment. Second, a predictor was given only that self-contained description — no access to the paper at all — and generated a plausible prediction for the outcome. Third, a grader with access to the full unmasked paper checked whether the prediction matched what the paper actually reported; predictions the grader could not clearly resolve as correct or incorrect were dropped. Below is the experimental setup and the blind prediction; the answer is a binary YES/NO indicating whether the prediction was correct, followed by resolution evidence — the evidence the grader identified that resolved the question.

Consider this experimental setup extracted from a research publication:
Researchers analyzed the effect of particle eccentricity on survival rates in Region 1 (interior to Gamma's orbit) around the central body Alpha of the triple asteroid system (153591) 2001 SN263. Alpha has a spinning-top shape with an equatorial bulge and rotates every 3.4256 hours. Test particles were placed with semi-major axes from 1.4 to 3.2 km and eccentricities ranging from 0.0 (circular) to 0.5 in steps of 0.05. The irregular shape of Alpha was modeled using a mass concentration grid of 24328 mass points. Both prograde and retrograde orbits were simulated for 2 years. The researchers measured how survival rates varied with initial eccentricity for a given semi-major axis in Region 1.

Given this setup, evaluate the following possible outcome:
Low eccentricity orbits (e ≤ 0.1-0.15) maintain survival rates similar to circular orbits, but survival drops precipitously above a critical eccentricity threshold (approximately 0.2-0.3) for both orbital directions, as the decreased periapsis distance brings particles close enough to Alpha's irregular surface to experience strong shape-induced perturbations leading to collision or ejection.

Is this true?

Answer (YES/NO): NO